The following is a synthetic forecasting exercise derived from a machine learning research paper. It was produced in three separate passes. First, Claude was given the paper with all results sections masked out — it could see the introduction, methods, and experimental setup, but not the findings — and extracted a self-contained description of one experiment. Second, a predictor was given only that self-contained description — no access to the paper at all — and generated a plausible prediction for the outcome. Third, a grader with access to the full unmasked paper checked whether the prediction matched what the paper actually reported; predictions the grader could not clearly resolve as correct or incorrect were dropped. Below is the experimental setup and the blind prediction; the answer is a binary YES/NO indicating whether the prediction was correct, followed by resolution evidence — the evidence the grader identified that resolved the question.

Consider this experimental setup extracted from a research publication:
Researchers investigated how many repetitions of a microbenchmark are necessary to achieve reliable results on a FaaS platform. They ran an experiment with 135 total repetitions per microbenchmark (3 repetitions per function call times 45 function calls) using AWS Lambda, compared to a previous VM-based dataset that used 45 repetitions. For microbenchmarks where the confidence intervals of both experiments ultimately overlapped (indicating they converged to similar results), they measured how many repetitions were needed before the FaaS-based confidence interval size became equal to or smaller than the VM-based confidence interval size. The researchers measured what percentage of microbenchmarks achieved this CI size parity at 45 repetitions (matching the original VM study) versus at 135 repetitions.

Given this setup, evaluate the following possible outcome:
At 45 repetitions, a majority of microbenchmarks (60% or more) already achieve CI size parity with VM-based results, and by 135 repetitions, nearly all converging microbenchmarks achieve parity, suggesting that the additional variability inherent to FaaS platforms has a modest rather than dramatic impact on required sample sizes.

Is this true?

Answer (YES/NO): NO